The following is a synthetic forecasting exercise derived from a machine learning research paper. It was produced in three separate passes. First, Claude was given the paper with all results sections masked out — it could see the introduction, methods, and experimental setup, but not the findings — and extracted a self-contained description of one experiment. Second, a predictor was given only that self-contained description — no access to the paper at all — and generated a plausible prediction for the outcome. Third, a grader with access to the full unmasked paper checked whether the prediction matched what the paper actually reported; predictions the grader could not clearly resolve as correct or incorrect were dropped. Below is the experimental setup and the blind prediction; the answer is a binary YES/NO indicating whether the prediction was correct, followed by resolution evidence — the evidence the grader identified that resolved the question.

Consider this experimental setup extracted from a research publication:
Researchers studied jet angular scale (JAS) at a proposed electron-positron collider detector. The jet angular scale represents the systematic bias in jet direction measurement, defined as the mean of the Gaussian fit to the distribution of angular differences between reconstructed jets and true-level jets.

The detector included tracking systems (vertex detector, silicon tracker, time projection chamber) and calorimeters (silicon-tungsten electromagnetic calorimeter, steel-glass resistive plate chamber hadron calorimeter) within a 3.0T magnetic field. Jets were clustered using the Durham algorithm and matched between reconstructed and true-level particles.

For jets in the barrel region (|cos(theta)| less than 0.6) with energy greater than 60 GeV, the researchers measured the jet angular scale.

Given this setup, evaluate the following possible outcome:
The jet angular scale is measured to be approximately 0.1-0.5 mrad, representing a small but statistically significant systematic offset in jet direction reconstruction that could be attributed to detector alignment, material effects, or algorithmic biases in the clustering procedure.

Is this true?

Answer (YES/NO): YES